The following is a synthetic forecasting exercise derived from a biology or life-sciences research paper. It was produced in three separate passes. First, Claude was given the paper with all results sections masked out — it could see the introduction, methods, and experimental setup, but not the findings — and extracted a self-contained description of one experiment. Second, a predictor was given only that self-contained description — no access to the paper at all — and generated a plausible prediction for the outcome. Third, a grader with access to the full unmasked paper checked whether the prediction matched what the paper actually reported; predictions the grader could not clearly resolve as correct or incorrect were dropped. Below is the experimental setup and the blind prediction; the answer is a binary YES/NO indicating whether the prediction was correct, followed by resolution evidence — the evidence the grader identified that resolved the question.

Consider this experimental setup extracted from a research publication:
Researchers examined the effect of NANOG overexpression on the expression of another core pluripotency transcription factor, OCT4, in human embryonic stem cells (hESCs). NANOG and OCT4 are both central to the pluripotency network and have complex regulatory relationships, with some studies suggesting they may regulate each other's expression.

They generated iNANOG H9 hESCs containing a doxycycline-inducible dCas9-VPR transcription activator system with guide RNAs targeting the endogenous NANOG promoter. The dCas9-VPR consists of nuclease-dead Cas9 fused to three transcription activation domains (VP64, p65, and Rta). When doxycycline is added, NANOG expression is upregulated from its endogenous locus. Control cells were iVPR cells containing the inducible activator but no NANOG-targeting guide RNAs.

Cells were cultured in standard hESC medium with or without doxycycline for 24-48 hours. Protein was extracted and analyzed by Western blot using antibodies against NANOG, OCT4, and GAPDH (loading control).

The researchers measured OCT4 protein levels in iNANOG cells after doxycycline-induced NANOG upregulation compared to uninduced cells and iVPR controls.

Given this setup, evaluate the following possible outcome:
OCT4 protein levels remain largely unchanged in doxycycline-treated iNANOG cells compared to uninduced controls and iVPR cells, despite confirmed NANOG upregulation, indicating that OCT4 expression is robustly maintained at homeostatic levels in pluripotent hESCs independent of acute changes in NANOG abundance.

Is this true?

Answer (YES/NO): NO